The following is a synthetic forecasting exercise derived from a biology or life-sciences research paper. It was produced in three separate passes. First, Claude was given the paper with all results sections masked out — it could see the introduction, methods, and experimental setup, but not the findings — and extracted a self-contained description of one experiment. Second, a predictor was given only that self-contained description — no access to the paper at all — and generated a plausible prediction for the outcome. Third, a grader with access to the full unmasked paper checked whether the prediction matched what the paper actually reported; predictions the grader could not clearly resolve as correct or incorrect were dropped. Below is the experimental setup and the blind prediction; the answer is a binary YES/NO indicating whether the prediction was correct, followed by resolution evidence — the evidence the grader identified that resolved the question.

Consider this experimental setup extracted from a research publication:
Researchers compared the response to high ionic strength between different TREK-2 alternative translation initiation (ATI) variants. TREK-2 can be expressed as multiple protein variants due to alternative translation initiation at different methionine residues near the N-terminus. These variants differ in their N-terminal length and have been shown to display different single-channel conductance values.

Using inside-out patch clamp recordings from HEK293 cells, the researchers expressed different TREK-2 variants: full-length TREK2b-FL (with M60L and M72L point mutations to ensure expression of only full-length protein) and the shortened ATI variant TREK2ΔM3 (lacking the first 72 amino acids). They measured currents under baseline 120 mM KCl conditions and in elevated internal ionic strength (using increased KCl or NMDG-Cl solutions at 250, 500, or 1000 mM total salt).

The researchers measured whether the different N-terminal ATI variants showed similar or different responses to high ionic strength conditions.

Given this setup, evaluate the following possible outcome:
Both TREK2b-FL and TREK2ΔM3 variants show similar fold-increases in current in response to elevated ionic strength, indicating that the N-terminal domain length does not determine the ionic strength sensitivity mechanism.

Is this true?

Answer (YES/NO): NO